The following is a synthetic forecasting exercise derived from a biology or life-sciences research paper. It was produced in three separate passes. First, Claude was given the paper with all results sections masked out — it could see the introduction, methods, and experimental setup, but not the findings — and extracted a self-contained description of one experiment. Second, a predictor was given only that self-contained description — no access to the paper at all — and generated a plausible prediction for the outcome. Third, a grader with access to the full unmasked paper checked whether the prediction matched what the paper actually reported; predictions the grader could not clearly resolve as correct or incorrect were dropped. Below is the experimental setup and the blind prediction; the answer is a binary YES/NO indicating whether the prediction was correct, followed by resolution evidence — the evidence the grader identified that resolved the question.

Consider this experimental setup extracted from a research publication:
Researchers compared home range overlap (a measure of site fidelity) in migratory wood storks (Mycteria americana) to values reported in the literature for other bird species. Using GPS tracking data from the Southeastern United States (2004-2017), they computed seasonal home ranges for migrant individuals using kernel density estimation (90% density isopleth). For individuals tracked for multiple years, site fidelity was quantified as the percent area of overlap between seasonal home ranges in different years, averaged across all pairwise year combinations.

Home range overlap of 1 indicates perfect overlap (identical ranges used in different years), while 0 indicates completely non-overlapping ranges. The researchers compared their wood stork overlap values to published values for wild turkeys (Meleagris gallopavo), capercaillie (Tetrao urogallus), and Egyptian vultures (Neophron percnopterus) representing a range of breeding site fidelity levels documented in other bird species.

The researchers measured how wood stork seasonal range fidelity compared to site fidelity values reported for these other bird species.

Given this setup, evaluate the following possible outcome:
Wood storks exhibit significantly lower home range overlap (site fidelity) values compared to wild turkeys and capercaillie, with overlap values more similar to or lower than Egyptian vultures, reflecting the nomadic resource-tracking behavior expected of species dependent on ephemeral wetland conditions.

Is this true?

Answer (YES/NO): NO